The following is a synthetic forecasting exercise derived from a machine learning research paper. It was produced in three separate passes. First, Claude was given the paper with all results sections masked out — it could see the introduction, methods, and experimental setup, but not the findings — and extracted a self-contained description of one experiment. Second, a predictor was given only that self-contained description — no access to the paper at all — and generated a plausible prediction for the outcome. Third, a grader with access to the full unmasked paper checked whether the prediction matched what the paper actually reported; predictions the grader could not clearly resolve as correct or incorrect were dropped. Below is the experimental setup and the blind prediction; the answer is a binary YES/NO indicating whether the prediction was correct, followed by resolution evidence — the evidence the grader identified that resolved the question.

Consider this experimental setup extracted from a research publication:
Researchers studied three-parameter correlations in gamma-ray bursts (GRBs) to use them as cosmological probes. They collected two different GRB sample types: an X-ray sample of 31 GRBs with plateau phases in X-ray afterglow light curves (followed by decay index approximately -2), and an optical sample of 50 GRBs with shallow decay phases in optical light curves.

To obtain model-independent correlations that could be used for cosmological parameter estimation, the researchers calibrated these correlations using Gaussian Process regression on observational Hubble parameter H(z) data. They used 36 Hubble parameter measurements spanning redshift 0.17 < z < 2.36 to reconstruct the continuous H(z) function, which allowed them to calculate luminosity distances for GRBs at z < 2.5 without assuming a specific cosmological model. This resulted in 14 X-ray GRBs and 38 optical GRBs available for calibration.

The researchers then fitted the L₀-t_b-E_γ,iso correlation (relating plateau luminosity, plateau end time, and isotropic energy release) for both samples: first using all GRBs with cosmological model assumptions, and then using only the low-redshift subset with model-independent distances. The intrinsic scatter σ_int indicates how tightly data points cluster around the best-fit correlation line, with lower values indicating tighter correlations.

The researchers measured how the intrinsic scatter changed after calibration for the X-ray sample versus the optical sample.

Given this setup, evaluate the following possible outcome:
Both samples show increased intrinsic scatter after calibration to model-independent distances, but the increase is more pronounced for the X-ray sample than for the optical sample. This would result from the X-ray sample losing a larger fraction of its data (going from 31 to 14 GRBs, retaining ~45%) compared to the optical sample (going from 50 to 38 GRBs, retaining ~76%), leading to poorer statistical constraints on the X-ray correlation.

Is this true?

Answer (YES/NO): NO